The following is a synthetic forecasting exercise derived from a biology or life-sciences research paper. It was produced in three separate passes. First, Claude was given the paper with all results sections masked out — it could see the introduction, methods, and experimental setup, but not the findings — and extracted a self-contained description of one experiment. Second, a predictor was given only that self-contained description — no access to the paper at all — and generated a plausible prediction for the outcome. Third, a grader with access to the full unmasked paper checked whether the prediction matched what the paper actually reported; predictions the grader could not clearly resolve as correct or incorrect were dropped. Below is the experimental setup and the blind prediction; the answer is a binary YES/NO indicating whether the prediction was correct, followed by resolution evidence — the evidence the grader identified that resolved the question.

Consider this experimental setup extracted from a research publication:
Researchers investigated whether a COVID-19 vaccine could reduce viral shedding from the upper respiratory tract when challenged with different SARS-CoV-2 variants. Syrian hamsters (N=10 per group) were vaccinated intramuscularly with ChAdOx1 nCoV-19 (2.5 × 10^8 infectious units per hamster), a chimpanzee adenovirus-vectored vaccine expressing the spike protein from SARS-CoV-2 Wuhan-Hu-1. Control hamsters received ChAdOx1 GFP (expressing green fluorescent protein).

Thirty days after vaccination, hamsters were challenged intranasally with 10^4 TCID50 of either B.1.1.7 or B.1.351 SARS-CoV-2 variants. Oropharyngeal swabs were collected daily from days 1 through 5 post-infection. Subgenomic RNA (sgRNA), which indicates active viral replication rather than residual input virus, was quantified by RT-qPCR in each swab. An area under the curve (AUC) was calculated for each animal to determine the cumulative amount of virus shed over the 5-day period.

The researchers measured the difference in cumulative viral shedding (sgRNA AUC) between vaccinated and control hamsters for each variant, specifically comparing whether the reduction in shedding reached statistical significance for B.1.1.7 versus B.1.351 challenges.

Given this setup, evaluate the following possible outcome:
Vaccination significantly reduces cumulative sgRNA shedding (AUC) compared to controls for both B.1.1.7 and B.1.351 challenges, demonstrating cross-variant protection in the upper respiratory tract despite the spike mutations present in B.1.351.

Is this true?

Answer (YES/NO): NO